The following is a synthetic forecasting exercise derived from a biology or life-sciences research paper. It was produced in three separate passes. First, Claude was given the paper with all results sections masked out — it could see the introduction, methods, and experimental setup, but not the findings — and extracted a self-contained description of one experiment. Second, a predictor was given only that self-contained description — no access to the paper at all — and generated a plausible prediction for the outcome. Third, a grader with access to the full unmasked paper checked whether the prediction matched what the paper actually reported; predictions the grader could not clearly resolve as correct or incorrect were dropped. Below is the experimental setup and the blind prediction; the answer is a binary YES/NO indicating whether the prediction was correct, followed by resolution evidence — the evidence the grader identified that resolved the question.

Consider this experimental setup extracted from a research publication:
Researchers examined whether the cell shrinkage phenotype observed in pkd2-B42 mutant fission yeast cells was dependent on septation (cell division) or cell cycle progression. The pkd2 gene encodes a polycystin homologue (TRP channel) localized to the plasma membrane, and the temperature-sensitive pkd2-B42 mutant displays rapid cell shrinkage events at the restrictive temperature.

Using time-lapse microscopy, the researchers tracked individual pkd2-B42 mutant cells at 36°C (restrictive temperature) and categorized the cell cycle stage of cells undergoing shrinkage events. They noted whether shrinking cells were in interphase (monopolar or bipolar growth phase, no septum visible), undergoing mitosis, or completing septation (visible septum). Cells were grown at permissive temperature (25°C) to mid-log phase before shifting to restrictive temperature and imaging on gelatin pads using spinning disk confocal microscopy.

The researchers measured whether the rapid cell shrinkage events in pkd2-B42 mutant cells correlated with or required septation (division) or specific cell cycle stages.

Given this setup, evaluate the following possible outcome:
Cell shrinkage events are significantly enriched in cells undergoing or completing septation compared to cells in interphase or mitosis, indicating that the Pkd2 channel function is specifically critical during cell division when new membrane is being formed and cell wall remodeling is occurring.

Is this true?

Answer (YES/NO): NO